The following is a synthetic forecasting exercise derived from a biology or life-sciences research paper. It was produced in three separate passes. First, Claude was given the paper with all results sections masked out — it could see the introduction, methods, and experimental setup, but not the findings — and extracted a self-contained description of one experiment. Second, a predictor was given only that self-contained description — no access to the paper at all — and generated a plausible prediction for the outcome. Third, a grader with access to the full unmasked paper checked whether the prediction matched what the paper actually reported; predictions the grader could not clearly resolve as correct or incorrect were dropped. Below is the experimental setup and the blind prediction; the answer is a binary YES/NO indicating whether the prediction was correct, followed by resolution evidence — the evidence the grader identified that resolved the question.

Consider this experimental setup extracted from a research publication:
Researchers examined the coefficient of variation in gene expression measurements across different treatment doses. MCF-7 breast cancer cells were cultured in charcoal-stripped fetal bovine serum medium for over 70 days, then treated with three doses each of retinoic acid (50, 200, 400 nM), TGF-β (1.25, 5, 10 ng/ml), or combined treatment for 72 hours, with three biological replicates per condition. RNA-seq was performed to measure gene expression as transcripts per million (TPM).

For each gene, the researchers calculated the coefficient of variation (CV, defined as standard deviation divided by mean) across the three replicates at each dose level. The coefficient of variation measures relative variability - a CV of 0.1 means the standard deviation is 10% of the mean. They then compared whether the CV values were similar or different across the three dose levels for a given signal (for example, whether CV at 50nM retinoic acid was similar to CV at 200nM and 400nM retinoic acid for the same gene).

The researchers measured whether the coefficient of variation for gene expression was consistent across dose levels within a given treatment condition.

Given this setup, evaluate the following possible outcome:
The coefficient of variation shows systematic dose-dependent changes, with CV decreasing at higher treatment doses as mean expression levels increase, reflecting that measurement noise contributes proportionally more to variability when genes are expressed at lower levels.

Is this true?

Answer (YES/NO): NO